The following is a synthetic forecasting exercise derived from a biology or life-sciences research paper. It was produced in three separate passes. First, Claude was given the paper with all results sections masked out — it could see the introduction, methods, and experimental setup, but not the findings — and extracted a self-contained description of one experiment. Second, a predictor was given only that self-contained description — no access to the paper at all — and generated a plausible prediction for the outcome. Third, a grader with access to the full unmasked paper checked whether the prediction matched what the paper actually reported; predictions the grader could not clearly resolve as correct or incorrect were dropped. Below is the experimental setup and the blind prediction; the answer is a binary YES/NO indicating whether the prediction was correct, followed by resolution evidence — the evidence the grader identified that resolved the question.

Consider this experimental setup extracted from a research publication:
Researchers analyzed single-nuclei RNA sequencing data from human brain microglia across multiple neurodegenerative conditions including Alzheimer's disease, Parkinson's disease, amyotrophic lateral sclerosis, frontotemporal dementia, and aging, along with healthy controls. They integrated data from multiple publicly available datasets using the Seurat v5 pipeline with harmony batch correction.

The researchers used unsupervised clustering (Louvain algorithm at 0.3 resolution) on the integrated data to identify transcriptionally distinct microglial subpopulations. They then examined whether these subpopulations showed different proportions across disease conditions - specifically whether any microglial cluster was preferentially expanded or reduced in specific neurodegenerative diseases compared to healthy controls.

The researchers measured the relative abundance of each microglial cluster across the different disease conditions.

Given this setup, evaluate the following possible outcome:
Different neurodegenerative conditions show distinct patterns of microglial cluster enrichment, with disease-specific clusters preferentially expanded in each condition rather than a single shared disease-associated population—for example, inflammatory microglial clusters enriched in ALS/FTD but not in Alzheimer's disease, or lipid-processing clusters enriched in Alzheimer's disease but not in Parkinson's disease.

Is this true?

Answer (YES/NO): YES